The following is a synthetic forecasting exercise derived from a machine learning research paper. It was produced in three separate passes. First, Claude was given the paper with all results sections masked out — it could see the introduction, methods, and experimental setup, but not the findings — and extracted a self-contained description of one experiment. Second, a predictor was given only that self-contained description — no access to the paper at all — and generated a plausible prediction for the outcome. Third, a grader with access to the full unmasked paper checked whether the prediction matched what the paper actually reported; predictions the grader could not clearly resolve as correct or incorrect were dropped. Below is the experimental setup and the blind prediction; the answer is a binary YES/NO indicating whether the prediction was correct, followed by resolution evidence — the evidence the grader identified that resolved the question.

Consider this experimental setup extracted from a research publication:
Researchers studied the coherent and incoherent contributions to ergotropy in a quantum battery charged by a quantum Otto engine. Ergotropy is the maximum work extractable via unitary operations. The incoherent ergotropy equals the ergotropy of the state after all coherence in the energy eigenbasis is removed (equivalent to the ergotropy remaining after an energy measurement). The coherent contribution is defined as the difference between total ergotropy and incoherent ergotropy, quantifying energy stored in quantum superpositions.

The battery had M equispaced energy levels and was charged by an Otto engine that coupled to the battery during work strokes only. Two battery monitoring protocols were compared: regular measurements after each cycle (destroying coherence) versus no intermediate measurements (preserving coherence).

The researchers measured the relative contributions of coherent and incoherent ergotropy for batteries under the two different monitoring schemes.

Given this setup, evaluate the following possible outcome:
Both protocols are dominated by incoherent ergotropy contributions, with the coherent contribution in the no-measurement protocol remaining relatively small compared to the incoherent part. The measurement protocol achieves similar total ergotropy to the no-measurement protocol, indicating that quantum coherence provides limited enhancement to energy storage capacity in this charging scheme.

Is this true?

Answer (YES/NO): NO